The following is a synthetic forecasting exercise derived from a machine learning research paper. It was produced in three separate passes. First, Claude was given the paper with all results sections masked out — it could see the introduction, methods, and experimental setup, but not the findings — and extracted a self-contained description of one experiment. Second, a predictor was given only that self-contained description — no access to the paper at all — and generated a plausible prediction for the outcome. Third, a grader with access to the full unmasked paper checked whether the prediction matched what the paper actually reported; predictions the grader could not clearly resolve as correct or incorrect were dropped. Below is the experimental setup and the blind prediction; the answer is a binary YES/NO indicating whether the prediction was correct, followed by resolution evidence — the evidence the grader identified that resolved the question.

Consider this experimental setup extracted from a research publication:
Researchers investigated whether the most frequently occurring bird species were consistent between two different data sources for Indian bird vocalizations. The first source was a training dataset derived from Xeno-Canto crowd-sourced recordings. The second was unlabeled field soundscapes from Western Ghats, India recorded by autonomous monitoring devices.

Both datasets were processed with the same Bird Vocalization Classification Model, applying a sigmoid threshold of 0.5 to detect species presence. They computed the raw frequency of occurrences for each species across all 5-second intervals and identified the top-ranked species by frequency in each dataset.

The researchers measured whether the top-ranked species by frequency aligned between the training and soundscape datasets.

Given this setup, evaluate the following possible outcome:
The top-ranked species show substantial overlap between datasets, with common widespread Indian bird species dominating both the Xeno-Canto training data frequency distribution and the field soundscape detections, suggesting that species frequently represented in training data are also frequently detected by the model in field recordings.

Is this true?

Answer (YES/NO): NO